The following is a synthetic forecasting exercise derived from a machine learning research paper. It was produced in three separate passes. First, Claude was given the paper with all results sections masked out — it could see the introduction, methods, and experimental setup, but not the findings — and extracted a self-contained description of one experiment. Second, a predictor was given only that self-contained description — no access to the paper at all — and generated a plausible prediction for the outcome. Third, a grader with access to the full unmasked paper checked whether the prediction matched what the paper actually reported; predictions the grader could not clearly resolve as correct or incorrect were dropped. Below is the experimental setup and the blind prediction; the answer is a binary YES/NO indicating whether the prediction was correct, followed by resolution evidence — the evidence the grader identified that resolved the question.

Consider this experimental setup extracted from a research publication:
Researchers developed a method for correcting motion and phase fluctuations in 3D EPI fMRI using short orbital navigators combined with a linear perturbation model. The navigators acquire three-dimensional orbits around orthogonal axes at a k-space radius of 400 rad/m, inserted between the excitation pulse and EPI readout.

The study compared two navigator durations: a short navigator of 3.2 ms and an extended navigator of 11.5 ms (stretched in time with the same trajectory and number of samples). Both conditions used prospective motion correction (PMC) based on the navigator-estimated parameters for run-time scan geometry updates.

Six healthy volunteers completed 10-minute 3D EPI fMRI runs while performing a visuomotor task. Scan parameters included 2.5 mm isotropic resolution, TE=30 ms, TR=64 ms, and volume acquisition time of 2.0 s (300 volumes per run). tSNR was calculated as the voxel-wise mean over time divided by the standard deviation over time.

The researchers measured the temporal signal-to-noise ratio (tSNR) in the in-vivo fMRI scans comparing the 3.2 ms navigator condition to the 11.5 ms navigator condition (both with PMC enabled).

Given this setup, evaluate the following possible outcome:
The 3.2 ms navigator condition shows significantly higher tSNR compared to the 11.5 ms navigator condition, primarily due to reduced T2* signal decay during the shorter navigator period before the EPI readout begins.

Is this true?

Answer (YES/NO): NO